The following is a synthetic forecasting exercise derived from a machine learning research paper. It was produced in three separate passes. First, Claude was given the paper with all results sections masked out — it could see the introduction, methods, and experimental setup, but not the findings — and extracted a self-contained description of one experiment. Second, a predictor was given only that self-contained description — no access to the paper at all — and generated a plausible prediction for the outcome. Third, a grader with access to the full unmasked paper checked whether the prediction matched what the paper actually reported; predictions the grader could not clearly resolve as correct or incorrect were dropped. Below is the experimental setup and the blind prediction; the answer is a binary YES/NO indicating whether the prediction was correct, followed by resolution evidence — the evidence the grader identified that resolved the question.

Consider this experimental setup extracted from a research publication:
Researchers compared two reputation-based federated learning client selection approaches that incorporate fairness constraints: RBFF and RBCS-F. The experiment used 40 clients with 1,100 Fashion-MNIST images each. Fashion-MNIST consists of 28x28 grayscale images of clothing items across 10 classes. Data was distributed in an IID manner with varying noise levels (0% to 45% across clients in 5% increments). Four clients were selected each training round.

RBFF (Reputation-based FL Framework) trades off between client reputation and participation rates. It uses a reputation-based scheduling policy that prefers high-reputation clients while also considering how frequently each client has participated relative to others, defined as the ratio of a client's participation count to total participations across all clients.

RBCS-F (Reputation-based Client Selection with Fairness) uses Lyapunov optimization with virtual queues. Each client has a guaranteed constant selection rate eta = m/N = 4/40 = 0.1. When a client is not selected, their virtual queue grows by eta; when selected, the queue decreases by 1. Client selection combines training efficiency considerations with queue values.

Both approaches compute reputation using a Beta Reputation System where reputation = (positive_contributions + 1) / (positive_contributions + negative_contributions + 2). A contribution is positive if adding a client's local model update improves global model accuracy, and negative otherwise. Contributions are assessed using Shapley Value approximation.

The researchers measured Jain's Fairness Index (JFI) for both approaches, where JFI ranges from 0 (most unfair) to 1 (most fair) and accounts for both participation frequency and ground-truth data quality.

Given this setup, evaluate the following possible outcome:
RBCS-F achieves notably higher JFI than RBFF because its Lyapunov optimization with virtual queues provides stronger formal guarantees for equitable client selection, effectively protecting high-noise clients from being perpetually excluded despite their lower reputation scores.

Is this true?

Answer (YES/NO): YES